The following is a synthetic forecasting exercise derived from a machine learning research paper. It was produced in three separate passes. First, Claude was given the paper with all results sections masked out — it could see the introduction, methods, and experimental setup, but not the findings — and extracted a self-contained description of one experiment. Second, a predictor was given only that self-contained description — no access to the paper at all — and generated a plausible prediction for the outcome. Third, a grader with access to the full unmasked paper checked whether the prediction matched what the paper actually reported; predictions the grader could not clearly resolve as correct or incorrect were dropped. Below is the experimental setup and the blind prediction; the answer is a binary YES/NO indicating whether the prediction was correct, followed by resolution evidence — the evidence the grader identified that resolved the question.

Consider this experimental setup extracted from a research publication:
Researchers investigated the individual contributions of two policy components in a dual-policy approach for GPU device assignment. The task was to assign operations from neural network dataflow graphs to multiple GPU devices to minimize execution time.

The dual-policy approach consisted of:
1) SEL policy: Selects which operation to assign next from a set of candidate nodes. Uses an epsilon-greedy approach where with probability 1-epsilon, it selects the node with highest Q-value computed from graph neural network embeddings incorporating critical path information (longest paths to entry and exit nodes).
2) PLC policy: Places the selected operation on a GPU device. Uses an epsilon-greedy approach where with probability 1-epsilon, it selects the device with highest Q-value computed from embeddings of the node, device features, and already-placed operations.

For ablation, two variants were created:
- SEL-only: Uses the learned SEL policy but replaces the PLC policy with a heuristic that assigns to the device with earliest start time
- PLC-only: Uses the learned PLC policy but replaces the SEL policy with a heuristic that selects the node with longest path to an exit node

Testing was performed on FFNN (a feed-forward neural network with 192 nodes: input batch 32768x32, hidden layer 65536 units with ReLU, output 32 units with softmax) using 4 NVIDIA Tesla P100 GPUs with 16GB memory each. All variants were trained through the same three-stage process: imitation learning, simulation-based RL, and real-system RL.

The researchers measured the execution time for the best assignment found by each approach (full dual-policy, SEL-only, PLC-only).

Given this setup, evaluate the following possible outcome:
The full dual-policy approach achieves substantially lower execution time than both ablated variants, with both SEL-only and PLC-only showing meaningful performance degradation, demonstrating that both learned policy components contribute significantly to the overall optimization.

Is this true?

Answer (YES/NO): YES